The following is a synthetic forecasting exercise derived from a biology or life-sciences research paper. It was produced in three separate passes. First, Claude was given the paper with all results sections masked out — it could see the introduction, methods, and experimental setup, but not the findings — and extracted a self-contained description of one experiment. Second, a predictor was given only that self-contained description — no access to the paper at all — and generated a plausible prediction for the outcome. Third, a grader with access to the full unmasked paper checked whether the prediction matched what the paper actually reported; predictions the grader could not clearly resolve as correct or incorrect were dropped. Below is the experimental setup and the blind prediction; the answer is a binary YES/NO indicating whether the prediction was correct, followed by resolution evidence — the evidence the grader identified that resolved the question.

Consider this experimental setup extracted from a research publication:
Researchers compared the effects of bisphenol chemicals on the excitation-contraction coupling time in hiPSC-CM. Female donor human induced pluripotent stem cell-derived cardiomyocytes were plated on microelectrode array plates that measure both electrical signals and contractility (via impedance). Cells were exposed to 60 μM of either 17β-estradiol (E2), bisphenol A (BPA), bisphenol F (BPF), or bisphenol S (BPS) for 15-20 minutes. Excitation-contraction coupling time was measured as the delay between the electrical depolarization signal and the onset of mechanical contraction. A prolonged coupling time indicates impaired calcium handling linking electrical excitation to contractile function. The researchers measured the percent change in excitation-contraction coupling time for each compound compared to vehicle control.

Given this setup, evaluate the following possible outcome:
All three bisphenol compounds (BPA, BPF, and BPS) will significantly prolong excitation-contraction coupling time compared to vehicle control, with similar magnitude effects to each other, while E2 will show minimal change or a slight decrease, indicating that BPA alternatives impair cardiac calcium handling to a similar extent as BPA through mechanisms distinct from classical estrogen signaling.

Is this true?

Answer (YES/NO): NO